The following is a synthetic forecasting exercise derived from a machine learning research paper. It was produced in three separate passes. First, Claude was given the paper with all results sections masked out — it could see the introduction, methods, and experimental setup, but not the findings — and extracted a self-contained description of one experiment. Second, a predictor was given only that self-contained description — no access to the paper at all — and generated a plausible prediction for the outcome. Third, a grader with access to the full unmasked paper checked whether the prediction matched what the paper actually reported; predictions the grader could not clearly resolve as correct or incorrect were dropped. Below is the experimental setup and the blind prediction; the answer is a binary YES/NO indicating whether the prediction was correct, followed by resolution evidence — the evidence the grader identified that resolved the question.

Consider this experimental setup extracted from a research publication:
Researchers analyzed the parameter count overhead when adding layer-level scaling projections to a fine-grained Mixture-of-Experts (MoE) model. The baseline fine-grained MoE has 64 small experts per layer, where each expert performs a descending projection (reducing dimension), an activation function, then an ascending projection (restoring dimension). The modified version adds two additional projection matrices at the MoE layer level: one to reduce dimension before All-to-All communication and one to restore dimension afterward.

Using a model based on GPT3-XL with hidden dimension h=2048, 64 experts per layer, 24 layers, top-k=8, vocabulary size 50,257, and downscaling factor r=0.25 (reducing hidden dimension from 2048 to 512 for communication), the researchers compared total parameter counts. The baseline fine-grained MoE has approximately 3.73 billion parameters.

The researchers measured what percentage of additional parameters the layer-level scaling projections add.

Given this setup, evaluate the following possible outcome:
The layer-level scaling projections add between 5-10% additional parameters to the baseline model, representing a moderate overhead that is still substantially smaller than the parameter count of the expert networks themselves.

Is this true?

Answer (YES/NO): NO